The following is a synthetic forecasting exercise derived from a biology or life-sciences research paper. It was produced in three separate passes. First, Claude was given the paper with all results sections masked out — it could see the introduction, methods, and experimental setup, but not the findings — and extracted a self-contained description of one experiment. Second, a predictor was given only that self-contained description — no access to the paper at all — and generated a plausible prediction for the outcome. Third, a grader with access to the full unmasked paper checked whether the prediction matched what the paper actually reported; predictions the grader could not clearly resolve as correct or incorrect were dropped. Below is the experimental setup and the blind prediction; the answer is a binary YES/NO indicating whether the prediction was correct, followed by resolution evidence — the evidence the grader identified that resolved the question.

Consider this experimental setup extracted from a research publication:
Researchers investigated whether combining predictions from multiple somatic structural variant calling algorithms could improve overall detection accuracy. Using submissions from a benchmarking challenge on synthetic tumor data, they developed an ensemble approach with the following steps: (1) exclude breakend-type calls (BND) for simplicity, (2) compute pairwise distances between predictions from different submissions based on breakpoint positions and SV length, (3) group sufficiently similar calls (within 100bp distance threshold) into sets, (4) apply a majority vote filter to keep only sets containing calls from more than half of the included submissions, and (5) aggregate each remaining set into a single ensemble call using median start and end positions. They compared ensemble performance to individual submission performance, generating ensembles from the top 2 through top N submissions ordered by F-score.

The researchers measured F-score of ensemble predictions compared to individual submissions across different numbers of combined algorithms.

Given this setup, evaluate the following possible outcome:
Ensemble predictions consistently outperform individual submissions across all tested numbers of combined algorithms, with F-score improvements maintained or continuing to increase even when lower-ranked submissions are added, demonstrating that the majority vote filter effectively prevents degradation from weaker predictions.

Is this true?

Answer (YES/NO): NO